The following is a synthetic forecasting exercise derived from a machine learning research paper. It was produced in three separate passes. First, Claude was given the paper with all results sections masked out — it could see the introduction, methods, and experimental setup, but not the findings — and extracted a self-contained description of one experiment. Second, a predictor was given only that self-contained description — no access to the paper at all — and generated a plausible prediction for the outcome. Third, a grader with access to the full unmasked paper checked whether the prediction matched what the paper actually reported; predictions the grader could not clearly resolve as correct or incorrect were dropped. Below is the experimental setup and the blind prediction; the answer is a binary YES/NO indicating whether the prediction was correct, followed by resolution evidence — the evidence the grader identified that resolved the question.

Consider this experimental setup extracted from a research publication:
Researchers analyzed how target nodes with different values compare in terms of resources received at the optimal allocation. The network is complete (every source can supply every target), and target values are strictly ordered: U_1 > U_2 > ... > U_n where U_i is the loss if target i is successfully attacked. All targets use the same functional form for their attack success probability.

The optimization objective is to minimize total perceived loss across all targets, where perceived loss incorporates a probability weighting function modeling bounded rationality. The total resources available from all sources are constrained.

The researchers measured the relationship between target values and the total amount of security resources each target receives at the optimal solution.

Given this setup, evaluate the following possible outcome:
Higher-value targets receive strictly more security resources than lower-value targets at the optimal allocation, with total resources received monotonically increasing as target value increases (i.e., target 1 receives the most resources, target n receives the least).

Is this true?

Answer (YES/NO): YES